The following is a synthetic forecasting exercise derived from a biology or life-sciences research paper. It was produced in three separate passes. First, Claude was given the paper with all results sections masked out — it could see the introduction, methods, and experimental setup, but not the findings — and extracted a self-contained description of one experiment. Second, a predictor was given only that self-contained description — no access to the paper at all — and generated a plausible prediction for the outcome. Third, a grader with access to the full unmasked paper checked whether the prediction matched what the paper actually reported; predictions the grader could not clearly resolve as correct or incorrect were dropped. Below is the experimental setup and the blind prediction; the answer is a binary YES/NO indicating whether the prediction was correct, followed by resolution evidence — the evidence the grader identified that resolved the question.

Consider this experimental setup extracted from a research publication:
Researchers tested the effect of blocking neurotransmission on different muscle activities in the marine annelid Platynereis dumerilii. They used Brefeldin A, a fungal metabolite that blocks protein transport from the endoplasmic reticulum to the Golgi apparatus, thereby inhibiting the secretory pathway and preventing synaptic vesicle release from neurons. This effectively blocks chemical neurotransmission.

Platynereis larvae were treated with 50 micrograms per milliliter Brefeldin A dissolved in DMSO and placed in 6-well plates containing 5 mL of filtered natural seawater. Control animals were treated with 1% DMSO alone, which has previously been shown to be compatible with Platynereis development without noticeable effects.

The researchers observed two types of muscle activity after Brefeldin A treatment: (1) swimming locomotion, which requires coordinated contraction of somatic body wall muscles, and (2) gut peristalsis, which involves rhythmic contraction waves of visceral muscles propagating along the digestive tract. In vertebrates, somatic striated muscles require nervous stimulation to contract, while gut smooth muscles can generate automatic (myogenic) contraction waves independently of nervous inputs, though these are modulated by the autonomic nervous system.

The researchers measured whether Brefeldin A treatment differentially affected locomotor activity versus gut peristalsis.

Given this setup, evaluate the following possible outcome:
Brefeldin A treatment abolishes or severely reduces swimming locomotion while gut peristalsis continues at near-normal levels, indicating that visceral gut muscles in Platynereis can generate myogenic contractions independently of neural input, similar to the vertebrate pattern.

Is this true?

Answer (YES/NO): YES